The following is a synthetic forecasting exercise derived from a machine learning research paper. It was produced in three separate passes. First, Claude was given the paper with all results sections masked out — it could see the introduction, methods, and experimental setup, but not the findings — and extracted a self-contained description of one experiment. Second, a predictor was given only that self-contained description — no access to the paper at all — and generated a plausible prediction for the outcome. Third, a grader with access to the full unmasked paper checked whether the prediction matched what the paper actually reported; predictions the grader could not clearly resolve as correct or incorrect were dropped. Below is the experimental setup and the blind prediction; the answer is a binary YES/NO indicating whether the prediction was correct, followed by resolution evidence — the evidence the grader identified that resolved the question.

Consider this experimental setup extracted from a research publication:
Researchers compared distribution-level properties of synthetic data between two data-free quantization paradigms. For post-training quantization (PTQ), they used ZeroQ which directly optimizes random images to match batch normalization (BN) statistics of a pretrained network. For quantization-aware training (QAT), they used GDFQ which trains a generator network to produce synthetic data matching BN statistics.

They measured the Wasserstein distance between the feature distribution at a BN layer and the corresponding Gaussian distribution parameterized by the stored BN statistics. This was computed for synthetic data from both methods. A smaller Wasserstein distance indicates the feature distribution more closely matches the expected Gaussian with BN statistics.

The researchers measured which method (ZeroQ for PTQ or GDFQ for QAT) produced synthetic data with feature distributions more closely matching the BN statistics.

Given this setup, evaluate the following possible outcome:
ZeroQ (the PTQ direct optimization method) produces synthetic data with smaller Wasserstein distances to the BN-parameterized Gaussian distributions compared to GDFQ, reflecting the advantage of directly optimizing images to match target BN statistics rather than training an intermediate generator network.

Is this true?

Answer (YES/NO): YES